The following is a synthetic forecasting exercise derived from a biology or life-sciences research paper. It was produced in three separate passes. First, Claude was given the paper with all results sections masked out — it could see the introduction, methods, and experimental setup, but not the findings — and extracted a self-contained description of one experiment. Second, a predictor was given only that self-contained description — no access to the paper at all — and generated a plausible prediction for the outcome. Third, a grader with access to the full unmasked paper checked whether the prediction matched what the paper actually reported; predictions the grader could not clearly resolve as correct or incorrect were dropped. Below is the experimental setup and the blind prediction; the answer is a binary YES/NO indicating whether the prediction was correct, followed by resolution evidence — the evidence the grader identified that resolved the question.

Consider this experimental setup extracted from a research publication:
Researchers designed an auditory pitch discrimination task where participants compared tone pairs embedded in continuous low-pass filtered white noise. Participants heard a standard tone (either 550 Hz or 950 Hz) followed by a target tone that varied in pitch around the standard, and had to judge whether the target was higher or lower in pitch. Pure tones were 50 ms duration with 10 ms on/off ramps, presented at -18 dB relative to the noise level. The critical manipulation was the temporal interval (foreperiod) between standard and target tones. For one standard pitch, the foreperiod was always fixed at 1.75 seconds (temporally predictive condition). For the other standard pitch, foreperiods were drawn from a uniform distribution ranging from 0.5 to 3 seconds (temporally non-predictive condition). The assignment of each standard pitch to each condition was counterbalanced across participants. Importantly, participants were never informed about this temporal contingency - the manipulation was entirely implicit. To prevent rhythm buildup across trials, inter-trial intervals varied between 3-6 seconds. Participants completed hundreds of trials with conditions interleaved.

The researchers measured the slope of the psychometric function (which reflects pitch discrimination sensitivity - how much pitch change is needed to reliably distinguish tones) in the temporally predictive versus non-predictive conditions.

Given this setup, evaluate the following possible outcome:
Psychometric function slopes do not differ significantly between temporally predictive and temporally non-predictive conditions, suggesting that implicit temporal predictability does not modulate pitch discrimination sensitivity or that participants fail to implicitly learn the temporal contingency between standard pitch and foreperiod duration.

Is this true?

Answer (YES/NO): NO